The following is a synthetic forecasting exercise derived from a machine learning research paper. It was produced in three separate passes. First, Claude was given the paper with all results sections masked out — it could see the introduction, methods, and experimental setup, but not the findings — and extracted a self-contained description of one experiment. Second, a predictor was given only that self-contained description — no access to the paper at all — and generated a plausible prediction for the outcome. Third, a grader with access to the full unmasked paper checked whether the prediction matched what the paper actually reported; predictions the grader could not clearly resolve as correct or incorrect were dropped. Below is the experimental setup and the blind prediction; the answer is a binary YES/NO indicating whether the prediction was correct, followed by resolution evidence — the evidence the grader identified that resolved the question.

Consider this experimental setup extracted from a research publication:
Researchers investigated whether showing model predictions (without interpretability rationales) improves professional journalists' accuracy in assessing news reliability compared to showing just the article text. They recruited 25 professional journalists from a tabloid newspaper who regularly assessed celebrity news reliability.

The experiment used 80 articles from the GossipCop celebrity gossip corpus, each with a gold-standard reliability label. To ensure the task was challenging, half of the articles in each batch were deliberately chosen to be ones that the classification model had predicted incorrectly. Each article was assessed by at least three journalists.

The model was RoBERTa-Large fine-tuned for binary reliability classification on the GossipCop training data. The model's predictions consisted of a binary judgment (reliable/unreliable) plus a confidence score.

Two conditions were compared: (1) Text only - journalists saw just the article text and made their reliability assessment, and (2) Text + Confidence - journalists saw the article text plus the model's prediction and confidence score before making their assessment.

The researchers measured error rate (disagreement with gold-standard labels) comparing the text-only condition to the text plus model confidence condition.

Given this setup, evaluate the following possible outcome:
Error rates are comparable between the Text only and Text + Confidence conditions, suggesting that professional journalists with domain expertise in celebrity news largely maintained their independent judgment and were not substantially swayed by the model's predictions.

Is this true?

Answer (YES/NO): NO